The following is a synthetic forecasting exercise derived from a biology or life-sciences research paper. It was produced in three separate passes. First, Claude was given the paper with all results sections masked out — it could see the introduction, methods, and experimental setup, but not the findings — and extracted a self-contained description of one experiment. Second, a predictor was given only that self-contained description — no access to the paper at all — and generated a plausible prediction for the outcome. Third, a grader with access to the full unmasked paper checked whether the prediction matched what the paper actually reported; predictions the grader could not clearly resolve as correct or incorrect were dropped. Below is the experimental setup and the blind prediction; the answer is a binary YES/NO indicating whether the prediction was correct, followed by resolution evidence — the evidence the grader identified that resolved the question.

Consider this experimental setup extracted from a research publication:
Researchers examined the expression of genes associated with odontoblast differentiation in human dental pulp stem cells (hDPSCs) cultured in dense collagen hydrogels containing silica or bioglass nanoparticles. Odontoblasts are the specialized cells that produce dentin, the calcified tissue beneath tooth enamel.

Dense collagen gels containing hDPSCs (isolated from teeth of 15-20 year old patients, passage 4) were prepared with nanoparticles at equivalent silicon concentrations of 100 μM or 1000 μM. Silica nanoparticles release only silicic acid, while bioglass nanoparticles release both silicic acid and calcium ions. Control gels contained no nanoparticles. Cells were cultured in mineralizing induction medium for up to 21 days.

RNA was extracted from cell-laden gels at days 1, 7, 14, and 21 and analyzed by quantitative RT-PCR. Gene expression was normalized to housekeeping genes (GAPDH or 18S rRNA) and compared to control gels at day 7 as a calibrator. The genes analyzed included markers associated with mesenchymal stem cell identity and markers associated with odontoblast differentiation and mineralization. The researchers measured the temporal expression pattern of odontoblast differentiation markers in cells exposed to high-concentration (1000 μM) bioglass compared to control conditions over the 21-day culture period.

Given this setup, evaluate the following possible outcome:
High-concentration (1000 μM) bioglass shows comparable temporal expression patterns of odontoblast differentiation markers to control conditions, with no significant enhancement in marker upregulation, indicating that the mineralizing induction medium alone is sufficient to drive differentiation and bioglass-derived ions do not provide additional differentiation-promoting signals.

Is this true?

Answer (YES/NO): YES